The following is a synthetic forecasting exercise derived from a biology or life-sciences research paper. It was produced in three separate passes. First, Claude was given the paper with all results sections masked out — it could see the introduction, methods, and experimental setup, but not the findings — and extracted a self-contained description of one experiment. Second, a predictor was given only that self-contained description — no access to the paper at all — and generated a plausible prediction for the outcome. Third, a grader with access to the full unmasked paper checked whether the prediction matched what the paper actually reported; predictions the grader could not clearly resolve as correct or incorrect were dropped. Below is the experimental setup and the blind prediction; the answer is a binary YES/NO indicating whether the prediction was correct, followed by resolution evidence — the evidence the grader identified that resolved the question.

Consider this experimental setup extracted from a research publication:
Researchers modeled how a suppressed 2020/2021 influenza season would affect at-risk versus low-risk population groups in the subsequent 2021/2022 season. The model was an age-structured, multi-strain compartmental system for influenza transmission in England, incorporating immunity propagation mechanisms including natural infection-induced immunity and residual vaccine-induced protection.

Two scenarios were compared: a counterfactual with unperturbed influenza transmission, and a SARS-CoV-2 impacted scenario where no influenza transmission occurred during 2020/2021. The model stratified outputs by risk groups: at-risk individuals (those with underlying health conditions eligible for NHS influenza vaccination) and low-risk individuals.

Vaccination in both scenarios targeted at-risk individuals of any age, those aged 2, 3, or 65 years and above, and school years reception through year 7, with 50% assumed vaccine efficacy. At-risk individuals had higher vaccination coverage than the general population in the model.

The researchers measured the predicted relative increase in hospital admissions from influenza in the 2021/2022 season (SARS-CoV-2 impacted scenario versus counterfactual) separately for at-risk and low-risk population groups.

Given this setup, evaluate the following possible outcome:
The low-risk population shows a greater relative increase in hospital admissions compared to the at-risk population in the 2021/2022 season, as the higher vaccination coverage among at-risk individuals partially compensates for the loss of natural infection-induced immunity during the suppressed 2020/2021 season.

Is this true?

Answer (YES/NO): NO